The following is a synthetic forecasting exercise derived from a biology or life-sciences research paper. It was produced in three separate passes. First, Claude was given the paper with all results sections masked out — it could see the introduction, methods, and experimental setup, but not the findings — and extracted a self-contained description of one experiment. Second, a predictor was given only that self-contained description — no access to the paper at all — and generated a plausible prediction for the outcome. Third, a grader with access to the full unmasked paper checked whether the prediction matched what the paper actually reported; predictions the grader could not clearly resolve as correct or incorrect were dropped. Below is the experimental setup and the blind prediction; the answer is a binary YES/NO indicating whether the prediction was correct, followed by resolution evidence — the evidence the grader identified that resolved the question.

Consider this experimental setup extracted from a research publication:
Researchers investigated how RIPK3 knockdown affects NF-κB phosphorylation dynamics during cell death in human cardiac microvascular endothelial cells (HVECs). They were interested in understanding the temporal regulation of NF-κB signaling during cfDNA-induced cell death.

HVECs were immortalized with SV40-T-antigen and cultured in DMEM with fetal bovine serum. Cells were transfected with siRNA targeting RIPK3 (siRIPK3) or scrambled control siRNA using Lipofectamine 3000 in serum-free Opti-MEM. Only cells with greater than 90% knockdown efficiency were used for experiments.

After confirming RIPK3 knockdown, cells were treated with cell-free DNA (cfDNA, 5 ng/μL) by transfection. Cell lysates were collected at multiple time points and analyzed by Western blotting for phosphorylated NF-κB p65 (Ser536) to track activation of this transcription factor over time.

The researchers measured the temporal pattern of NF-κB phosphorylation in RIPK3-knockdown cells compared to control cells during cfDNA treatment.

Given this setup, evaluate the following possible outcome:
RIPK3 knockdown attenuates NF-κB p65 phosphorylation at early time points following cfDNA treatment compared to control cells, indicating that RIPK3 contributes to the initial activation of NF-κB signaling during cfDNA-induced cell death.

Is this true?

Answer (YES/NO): NO